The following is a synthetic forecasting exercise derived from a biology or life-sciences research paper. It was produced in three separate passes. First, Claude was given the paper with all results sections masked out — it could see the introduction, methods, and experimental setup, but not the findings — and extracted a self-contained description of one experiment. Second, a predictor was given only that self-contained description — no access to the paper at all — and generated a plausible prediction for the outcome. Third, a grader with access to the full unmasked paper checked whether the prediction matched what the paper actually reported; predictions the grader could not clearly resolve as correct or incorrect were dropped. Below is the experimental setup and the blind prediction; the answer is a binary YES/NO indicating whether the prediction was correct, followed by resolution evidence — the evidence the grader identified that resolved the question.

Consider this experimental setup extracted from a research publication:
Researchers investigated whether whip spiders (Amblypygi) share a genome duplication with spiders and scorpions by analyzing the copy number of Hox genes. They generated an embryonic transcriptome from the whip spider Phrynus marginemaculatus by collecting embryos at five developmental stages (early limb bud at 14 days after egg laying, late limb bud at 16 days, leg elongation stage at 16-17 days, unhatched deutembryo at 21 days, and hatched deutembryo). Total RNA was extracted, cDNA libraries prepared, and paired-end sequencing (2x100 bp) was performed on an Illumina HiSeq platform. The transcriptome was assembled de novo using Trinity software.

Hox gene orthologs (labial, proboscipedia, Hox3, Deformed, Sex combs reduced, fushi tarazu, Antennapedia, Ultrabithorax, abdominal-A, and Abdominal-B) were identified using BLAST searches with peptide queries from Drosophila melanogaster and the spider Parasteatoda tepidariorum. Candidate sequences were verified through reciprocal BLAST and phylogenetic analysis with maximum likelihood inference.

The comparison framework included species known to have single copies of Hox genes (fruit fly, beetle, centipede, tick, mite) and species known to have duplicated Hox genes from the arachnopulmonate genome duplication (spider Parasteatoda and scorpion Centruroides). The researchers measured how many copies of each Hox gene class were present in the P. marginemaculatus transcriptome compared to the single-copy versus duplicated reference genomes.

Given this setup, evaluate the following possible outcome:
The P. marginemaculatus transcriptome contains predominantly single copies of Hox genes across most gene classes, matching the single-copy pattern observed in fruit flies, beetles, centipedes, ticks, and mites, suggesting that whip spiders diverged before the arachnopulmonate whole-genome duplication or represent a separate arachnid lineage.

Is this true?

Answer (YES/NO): NO